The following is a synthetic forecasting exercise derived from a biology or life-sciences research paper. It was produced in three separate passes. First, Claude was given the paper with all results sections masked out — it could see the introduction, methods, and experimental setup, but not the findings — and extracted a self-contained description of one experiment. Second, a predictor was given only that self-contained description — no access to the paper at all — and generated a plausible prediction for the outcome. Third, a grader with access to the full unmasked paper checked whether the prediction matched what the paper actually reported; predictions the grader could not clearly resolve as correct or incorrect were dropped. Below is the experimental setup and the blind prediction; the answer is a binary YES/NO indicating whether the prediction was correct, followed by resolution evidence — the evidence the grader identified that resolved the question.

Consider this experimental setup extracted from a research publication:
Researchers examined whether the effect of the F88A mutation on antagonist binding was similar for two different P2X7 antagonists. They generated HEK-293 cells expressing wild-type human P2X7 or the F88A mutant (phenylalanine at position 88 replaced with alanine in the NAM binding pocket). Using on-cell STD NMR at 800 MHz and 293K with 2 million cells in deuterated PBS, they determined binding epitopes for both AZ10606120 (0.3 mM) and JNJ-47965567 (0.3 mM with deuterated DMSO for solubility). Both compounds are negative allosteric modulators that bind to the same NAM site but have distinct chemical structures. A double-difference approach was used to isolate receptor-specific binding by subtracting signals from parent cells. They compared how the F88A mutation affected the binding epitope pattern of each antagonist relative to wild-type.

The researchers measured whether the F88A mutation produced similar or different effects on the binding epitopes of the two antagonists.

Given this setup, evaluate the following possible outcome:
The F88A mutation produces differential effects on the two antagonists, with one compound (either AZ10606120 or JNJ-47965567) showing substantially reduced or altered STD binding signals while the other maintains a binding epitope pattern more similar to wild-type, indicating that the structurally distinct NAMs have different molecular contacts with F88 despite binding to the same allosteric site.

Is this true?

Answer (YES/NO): NO